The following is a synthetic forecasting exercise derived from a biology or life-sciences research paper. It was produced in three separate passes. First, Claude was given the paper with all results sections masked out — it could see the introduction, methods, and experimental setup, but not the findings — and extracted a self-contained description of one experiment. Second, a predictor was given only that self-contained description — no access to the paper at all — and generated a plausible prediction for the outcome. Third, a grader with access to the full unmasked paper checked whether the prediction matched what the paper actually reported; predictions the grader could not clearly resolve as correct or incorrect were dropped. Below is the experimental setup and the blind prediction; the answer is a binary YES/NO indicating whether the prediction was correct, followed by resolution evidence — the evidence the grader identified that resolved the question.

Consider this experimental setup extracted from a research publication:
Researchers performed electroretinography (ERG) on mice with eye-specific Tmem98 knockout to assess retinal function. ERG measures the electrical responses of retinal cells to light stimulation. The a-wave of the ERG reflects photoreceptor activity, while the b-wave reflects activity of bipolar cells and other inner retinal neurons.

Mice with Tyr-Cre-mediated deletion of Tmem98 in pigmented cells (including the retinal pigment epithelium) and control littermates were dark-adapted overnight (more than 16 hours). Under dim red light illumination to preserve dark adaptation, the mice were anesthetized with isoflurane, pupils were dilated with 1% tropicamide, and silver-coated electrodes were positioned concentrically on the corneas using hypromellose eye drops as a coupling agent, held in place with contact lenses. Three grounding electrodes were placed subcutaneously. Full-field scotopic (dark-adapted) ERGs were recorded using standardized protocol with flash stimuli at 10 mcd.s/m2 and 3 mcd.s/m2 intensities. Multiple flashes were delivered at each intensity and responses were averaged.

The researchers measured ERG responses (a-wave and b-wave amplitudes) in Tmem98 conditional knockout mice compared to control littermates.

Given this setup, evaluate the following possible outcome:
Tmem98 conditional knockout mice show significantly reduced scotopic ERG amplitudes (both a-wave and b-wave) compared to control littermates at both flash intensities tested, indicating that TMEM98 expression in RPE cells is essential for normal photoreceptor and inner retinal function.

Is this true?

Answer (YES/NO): YES